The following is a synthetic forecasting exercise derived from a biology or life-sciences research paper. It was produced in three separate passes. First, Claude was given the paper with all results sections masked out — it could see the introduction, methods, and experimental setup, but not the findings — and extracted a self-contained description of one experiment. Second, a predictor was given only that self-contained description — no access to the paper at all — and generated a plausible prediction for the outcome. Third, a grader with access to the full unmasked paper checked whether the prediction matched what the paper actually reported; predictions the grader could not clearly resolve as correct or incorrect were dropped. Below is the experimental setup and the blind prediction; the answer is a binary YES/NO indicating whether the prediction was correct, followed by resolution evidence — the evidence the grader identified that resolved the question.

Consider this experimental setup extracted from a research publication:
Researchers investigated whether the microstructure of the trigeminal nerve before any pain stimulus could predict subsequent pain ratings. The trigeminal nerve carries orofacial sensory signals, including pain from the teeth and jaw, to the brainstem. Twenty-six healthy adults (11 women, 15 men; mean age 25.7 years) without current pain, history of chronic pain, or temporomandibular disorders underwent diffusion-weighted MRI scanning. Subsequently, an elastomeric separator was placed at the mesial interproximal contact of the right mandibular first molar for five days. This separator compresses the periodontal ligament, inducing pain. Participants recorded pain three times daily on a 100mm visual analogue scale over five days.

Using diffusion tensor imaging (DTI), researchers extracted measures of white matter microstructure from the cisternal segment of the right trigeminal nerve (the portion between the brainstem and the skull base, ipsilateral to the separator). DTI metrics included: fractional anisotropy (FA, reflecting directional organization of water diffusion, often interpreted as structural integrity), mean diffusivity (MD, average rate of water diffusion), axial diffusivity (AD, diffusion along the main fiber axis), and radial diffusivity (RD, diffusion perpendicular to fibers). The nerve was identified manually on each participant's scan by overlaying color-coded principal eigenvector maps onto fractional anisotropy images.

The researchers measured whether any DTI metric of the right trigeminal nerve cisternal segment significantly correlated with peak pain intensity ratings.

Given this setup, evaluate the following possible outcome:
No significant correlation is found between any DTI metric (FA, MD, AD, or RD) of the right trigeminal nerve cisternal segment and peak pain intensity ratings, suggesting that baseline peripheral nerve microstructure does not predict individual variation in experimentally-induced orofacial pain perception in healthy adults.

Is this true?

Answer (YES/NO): YES